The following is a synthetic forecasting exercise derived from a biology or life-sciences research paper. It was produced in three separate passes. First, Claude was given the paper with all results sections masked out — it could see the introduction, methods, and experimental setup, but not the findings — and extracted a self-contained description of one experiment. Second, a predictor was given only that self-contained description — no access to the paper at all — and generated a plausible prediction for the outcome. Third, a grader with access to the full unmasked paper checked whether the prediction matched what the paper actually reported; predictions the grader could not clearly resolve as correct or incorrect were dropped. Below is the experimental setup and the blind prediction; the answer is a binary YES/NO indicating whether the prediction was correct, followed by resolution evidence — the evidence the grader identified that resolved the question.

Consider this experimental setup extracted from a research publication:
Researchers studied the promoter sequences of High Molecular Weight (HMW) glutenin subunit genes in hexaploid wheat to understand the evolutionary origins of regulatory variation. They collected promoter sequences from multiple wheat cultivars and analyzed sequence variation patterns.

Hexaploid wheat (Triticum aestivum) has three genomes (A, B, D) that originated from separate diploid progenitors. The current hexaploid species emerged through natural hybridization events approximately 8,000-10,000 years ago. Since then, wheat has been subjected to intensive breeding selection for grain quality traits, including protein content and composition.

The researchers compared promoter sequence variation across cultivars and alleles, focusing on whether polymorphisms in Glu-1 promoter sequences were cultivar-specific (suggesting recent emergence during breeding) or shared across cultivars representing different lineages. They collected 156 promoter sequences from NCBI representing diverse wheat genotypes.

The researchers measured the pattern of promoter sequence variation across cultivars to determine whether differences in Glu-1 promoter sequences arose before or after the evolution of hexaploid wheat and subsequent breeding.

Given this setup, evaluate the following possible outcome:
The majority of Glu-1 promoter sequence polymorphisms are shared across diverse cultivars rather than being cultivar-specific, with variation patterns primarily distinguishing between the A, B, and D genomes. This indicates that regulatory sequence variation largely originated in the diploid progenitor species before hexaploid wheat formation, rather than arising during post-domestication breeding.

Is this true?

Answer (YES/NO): YES